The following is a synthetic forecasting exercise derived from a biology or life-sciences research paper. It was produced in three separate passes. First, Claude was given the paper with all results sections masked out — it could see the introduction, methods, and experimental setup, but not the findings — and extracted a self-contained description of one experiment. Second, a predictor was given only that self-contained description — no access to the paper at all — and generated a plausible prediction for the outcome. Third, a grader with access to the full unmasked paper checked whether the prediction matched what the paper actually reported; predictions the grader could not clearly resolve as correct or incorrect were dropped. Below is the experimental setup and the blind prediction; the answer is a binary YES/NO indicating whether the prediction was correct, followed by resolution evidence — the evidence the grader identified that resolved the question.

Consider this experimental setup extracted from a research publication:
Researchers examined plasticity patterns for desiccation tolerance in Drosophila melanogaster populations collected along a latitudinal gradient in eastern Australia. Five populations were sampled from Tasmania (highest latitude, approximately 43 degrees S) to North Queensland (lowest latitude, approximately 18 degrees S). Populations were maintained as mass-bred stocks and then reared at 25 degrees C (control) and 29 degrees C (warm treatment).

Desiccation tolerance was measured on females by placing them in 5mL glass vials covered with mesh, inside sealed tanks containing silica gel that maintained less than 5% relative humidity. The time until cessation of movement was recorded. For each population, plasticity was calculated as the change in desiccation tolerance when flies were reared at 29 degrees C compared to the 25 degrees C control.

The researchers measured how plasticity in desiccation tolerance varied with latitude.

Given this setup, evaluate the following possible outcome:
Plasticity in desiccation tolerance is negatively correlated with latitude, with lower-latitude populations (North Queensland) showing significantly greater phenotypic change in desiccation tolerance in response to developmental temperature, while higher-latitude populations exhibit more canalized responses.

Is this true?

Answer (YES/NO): NO